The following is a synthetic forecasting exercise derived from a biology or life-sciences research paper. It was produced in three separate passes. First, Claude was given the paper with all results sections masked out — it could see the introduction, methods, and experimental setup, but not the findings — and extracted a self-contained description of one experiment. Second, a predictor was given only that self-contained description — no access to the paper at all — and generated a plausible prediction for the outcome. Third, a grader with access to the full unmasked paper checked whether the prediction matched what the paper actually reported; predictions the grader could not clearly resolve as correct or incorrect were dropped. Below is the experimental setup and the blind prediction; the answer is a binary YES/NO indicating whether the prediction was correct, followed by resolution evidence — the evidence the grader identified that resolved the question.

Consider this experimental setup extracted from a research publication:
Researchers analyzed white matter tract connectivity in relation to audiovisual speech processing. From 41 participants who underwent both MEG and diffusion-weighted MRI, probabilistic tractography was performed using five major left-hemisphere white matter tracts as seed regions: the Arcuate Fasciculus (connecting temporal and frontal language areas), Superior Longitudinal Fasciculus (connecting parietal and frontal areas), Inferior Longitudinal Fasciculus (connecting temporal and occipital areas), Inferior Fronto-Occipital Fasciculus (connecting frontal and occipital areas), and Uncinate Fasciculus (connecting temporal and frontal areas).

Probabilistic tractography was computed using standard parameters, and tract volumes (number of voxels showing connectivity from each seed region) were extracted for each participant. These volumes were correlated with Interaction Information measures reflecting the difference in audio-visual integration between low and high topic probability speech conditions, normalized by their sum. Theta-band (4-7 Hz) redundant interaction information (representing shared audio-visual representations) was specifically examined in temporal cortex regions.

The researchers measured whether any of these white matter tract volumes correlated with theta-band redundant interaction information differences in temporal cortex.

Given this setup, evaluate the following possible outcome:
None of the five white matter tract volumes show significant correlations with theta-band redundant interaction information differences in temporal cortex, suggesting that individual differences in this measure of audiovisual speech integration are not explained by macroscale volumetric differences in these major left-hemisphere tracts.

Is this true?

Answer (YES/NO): NO